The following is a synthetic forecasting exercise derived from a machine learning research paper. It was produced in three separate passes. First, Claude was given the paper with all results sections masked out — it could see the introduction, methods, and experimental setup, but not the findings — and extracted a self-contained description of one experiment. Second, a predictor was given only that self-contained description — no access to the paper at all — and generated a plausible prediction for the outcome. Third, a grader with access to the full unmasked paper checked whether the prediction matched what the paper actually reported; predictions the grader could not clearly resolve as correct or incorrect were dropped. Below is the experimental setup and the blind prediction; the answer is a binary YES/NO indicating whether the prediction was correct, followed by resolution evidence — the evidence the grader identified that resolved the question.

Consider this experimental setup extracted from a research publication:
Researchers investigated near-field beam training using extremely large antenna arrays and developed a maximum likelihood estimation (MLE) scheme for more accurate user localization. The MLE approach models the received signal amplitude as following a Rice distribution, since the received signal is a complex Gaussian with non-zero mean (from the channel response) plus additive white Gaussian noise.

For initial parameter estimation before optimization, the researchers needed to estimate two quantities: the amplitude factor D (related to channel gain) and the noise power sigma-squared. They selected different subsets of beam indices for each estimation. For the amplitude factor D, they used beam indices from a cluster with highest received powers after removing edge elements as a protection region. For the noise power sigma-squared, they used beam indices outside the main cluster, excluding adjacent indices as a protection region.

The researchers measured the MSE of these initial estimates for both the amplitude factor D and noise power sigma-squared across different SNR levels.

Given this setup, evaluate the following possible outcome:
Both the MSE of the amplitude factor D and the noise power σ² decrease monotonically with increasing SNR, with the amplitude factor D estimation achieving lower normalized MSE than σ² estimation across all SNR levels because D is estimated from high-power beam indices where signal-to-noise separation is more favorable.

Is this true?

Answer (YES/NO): NO